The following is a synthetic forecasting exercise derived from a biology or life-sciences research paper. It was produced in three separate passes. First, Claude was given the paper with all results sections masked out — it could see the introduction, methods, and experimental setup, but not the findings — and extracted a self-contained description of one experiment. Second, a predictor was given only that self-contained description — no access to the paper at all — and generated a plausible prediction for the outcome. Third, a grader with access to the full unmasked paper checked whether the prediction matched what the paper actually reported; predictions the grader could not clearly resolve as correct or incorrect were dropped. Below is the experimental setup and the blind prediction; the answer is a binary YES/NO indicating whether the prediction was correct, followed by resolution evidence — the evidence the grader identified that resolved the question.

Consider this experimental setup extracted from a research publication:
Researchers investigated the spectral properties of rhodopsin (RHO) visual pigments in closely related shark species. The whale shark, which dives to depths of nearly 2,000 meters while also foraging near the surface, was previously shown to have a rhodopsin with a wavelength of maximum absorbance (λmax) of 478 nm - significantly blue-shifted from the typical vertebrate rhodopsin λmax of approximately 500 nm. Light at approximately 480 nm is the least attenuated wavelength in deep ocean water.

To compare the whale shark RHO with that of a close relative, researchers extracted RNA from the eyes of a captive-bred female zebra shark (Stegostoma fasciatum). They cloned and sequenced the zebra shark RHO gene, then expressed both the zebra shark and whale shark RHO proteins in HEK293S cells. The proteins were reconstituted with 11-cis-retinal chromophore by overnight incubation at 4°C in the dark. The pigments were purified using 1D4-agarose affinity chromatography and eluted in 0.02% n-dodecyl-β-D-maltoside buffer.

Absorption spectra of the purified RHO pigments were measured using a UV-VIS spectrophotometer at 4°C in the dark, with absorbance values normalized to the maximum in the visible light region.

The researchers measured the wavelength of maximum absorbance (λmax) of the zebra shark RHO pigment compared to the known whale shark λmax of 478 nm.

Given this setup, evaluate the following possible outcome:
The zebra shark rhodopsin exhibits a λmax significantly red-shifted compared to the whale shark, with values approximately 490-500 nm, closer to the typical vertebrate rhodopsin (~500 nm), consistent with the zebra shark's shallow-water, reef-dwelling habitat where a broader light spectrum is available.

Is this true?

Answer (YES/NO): YES